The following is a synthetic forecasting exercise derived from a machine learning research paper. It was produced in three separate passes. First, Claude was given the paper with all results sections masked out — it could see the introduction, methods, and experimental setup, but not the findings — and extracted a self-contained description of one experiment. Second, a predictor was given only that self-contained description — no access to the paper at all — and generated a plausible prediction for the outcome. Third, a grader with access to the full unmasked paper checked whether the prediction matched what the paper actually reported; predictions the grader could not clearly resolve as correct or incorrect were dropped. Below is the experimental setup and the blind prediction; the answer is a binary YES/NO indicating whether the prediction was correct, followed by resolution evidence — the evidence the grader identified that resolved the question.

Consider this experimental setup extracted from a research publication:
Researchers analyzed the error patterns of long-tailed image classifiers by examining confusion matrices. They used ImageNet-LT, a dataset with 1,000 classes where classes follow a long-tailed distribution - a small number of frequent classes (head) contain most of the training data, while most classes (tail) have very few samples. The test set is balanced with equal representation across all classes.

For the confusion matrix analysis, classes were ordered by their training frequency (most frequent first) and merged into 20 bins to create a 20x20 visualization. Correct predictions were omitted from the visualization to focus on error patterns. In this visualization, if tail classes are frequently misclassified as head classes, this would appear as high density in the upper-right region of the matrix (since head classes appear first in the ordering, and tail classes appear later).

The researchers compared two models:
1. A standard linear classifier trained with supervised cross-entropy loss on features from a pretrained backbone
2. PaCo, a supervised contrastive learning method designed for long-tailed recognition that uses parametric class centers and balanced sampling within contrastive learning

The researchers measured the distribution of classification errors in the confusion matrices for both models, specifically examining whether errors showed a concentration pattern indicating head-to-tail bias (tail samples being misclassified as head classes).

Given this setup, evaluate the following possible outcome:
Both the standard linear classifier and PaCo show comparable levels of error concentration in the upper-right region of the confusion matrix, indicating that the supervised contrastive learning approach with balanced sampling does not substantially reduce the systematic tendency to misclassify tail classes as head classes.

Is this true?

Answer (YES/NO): YES